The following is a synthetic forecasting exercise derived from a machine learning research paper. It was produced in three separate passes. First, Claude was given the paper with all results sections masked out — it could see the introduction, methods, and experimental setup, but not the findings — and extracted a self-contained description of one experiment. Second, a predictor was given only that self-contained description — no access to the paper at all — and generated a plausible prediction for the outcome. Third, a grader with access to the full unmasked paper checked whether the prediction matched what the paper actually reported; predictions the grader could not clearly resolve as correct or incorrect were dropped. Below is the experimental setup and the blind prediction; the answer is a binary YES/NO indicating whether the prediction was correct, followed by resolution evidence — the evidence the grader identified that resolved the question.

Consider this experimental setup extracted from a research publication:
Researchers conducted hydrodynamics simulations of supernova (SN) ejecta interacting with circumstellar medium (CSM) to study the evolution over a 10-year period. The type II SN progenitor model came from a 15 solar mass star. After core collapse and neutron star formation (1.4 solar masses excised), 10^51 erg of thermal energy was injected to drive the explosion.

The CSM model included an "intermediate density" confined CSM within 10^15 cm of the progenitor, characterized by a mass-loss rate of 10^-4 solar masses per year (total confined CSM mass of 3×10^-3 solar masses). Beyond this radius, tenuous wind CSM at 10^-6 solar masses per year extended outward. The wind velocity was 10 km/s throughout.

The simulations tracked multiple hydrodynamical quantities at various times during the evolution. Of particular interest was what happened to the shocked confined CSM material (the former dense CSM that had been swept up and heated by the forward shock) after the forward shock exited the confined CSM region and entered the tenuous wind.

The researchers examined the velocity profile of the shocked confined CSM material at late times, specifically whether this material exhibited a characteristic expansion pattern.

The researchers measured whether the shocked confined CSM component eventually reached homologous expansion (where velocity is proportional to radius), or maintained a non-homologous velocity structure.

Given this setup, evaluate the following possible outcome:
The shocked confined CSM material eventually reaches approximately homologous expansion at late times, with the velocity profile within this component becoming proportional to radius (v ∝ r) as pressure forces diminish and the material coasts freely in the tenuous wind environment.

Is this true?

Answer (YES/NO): YES